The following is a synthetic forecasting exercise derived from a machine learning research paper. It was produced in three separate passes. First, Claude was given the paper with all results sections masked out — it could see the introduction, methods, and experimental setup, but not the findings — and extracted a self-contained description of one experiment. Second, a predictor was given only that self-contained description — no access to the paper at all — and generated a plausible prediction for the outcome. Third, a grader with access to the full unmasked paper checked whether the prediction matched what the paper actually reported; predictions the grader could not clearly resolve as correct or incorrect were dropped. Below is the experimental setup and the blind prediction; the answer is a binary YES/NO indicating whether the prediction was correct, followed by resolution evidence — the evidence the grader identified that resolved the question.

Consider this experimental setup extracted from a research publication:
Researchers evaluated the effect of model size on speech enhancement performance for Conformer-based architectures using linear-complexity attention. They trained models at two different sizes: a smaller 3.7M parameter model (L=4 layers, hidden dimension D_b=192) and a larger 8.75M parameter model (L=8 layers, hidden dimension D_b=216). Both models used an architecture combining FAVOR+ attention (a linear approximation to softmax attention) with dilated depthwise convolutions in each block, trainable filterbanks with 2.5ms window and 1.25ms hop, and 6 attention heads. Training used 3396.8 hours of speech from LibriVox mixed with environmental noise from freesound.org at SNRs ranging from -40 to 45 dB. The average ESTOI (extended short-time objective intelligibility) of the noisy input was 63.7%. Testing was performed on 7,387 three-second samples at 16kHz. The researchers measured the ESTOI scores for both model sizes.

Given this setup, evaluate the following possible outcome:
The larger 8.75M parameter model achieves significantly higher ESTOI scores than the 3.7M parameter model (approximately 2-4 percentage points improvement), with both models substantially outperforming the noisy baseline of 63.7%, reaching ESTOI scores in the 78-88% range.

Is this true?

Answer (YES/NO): YES